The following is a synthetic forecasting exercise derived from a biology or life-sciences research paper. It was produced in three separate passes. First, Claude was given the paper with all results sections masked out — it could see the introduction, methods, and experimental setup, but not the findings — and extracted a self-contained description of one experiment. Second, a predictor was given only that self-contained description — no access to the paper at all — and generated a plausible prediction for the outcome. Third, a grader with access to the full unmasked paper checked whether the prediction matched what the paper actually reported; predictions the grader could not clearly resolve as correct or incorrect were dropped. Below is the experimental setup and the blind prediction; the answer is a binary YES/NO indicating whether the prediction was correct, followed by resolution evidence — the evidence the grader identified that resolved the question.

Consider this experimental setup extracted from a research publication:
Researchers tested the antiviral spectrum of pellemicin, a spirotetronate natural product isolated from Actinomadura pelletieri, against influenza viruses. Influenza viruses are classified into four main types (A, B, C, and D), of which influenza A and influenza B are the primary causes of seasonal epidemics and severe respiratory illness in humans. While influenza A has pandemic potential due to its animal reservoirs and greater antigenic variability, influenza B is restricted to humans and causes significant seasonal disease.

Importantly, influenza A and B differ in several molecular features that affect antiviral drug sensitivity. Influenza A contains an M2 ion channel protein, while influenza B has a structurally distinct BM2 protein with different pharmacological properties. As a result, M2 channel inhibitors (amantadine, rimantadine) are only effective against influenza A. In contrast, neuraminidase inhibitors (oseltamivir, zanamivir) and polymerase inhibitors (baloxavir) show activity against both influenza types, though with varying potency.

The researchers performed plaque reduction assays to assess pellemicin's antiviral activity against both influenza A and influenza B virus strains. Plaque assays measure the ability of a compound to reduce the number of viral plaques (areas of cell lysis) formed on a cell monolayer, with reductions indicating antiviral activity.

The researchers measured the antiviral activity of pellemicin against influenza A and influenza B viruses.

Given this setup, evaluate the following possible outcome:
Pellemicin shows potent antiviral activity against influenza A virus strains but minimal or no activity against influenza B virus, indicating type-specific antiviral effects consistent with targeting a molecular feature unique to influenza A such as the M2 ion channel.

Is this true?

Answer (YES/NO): NO